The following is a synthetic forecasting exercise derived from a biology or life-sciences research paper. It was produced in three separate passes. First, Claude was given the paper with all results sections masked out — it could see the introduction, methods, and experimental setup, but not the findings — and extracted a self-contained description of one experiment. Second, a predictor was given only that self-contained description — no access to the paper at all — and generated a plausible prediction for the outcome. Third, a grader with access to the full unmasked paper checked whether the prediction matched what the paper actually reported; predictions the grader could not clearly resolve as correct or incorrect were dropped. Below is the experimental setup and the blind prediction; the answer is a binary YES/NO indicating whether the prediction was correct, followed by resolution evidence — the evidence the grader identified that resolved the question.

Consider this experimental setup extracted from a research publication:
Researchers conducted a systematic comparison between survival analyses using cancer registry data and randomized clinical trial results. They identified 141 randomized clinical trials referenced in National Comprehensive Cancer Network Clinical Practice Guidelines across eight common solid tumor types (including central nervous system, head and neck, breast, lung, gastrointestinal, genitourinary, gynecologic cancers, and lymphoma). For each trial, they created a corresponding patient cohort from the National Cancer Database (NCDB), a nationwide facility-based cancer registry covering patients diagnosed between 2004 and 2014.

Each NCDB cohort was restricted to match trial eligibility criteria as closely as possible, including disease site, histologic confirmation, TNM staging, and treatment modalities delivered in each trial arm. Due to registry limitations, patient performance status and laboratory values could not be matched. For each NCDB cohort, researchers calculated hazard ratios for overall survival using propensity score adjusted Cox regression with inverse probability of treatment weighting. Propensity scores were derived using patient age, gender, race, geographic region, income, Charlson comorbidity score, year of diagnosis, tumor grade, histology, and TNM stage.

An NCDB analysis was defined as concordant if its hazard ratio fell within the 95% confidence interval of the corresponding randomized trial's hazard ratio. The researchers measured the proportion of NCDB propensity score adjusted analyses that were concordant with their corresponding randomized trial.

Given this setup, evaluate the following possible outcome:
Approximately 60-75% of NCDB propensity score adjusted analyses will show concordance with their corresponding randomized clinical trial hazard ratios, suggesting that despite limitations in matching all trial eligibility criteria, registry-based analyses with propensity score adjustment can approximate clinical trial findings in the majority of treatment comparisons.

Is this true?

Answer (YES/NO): YES